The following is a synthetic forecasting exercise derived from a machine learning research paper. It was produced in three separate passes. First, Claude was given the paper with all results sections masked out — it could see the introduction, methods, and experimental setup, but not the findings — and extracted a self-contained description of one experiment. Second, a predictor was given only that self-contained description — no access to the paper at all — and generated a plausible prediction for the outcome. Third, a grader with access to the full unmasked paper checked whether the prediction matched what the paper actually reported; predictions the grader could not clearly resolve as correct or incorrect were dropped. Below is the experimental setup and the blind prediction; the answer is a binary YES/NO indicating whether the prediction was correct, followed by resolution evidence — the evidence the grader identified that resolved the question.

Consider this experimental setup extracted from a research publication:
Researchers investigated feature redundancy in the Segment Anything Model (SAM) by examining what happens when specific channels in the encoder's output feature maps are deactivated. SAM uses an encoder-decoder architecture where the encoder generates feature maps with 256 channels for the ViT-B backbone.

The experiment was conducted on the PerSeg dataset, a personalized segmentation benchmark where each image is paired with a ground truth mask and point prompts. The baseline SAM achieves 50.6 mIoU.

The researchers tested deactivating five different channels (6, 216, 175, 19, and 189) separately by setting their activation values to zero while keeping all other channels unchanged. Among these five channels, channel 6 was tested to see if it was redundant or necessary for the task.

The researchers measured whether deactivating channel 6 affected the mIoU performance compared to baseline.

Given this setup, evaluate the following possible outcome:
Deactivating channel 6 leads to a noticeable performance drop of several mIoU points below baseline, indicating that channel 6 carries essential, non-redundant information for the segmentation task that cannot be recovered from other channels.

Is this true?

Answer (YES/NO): NO